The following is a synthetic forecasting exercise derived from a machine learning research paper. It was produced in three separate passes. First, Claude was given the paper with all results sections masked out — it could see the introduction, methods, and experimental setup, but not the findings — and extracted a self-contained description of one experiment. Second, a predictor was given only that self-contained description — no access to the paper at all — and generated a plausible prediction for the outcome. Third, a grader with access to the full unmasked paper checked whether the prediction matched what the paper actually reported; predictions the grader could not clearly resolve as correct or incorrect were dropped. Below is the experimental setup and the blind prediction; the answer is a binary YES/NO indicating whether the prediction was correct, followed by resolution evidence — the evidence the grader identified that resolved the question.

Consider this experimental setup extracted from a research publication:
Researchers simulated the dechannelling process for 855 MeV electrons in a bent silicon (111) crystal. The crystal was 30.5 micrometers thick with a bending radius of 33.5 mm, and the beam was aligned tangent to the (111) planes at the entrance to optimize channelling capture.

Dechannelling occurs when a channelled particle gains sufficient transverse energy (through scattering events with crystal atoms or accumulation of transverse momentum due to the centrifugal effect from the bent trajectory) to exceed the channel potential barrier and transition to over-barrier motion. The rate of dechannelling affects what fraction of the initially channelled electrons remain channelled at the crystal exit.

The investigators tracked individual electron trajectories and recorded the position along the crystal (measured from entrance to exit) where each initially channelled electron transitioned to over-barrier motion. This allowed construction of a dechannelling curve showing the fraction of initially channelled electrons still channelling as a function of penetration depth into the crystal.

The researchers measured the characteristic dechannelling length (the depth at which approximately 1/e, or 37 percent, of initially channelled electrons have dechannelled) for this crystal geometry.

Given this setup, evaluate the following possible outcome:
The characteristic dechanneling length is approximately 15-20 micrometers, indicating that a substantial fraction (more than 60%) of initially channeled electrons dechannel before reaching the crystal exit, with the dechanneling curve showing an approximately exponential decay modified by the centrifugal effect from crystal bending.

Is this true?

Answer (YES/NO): YES